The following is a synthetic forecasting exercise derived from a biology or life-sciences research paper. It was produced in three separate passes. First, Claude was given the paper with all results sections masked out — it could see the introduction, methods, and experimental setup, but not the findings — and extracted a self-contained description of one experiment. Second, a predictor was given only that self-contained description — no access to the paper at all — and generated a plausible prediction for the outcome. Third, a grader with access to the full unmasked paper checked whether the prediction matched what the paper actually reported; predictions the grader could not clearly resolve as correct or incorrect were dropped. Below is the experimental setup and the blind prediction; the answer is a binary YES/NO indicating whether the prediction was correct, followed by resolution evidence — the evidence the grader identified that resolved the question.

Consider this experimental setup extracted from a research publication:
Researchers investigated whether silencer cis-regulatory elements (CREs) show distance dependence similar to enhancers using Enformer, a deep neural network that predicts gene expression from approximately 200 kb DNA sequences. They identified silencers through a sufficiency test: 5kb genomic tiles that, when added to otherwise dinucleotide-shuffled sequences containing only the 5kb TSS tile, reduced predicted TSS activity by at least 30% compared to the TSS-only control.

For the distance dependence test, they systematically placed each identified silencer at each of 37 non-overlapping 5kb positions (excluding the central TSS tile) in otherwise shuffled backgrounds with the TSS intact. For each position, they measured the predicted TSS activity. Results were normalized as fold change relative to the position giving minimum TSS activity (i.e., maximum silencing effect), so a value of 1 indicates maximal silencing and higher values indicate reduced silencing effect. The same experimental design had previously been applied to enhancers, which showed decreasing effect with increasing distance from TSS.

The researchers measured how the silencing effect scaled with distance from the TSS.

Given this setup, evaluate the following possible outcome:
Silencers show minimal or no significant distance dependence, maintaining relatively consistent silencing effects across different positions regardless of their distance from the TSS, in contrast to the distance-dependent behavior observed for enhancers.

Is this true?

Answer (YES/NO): NO